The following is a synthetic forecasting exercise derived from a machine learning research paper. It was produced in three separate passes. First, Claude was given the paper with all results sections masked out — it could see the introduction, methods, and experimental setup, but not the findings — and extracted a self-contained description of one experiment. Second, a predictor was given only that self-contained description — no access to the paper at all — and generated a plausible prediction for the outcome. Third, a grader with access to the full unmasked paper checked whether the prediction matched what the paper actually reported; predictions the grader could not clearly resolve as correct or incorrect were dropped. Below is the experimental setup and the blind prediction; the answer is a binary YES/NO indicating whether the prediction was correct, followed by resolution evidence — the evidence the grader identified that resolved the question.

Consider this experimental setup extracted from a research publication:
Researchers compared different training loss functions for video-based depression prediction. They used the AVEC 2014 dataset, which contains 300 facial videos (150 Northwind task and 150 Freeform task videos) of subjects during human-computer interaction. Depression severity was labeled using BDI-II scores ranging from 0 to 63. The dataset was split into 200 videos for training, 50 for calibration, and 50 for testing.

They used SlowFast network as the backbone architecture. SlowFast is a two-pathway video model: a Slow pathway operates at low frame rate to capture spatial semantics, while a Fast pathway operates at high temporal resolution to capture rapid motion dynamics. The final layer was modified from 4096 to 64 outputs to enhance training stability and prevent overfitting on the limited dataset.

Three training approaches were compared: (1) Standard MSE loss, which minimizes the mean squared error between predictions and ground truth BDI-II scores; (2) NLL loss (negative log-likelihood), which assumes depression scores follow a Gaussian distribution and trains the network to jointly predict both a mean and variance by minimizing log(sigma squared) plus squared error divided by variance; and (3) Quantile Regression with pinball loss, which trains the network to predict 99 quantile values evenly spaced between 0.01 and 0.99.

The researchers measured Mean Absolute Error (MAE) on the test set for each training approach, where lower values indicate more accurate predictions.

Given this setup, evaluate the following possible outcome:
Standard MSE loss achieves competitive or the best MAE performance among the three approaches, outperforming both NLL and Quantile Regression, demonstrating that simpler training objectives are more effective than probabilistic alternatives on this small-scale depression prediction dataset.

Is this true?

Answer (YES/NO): NO